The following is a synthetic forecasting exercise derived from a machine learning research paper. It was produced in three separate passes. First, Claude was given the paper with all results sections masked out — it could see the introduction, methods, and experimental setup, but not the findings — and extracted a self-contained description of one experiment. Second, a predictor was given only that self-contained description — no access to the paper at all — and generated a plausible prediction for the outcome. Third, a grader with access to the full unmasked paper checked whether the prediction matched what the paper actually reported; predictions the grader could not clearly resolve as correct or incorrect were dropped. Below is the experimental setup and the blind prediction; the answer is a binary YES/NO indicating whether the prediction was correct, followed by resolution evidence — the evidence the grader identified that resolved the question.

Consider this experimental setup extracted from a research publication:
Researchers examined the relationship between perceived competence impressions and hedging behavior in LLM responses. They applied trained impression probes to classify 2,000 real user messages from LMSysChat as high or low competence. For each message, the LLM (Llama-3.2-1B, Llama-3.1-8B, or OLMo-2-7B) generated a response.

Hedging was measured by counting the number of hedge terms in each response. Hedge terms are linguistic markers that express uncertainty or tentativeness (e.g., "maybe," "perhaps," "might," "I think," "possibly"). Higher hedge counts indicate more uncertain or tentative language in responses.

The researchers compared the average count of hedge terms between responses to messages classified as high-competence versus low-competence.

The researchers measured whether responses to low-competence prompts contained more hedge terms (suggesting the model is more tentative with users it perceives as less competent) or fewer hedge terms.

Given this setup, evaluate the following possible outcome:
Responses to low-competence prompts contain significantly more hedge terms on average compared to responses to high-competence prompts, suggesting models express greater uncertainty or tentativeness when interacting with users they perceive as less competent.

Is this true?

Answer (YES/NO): YES